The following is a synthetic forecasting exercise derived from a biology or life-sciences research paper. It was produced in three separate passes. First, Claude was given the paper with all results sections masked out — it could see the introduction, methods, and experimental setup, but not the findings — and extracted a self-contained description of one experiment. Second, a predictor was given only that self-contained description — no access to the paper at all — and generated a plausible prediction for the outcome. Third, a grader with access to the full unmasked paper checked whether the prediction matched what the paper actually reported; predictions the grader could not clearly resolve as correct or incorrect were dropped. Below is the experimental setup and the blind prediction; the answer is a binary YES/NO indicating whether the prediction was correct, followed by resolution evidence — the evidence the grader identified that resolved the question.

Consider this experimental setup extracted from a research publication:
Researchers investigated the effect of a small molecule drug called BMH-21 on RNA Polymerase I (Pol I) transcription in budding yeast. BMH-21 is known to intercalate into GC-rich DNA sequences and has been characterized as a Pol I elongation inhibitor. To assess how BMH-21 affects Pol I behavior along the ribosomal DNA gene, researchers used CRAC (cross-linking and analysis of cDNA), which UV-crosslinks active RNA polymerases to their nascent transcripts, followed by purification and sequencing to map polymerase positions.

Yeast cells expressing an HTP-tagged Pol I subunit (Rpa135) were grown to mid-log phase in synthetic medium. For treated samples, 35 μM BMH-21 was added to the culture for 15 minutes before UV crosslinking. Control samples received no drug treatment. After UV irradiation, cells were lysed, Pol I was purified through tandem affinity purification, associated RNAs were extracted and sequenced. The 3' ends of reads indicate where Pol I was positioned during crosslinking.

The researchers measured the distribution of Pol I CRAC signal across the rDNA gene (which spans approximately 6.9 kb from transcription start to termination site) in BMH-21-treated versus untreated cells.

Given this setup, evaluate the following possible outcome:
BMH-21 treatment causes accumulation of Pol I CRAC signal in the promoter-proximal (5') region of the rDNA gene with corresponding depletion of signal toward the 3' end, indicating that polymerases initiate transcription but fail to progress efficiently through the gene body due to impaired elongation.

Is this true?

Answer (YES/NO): NO